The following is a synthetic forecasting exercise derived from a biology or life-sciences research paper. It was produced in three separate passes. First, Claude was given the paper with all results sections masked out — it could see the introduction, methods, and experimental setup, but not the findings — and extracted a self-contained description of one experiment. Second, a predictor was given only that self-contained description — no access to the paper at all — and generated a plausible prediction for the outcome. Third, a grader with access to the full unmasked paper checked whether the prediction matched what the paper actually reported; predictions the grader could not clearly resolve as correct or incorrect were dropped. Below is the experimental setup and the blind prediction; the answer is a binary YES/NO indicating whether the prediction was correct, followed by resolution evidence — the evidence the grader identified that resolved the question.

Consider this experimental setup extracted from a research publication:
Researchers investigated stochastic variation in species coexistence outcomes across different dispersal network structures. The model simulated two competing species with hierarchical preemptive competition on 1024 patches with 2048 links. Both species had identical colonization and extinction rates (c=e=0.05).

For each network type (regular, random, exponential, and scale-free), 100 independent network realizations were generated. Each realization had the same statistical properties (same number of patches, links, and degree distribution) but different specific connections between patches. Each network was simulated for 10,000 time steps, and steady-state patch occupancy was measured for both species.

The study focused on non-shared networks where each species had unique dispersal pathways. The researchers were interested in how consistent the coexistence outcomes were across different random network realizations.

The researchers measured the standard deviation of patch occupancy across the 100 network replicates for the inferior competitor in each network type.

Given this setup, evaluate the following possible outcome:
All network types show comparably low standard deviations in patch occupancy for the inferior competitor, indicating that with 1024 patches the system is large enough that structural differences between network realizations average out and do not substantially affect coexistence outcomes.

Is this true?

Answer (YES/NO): NO